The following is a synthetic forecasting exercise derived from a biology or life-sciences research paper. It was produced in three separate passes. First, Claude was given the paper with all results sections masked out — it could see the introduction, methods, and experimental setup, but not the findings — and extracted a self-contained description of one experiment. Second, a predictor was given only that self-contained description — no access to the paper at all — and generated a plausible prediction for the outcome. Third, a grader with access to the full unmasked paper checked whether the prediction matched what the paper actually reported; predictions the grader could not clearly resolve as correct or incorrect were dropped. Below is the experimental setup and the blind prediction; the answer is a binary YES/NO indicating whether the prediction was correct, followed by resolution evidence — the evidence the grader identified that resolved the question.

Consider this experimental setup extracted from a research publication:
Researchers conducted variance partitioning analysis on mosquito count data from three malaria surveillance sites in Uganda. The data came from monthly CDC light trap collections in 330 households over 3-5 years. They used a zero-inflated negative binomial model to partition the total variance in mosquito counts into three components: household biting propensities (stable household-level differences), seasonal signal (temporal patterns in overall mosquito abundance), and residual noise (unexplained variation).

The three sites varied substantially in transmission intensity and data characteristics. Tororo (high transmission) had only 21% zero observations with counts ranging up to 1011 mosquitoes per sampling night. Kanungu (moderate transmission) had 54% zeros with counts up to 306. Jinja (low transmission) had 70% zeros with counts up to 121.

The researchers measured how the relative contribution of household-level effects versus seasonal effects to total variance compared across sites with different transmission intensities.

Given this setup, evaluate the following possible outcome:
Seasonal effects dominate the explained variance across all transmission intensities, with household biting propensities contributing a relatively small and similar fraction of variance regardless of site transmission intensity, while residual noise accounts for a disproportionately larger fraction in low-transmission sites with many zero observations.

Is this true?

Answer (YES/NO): NO